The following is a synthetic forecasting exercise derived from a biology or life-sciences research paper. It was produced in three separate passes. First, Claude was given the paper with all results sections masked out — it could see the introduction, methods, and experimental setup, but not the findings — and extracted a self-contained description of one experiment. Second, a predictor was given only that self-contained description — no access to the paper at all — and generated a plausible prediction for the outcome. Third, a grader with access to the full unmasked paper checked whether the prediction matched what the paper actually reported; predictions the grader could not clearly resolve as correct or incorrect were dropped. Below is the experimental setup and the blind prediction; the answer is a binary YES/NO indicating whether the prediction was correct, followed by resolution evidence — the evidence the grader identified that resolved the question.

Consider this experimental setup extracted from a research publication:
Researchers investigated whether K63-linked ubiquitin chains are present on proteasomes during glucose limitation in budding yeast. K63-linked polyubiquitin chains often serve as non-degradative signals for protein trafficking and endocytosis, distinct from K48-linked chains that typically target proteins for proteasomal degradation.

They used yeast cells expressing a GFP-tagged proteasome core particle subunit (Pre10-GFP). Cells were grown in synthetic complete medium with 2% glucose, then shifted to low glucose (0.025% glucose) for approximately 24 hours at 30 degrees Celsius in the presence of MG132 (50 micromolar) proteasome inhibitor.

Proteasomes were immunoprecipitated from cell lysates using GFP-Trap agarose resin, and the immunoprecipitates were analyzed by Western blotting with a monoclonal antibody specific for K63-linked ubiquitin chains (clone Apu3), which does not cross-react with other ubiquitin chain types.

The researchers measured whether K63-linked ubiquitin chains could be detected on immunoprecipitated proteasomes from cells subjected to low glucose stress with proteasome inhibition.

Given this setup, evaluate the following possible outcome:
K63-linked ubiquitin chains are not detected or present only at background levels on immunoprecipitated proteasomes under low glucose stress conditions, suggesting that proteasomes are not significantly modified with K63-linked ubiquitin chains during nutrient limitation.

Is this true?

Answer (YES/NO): YES